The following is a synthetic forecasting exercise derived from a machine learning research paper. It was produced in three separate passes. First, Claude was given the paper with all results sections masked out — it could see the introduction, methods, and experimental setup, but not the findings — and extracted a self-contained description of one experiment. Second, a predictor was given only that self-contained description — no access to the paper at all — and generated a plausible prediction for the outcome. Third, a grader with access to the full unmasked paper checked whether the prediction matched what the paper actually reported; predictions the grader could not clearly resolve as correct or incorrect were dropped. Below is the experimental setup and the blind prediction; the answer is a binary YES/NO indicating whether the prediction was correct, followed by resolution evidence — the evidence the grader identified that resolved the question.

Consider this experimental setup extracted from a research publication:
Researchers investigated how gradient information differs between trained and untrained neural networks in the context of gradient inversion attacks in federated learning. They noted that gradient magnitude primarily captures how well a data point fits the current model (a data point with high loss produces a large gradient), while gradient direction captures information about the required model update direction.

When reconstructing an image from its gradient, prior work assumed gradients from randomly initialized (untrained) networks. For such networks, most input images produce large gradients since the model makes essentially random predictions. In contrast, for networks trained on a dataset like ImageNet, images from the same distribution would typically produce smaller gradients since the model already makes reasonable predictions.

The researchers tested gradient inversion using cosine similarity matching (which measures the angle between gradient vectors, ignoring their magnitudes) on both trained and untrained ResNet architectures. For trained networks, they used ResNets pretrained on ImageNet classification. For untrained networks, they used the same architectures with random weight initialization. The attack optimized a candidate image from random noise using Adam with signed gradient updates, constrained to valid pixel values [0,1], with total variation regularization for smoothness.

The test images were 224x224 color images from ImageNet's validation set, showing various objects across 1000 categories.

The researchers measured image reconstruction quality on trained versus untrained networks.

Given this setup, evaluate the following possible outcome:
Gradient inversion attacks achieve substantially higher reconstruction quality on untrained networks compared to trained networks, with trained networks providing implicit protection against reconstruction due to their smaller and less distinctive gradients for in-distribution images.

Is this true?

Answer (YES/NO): NO